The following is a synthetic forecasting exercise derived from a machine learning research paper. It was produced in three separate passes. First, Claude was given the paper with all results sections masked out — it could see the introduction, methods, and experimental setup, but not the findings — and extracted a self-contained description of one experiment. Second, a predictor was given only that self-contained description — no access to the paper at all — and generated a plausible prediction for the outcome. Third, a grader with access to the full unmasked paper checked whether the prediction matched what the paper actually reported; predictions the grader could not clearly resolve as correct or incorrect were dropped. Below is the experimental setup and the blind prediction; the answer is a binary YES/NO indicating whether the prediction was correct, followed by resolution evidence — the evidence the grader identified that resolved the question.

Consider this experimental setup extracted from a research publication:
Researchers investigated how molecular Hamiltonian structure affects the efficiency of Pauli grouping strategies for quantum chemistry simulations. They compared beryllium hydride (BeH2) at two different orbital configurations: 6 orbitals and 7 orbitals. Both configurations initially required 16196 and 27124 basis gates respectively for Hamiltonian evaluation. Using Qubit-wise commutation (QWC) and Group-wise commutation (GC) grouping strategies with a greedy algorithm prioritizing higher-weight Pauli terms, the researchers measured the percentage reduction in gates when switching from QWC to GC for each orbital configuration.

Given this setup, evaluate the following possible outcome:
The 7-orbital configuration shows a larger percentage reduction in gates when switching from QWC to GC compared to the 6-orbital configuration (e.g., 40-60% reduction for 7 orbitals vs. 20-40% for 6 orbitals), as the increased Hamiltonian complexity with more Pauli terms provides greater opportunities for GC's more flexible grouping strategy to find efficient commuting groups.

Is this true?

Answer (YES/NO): NO